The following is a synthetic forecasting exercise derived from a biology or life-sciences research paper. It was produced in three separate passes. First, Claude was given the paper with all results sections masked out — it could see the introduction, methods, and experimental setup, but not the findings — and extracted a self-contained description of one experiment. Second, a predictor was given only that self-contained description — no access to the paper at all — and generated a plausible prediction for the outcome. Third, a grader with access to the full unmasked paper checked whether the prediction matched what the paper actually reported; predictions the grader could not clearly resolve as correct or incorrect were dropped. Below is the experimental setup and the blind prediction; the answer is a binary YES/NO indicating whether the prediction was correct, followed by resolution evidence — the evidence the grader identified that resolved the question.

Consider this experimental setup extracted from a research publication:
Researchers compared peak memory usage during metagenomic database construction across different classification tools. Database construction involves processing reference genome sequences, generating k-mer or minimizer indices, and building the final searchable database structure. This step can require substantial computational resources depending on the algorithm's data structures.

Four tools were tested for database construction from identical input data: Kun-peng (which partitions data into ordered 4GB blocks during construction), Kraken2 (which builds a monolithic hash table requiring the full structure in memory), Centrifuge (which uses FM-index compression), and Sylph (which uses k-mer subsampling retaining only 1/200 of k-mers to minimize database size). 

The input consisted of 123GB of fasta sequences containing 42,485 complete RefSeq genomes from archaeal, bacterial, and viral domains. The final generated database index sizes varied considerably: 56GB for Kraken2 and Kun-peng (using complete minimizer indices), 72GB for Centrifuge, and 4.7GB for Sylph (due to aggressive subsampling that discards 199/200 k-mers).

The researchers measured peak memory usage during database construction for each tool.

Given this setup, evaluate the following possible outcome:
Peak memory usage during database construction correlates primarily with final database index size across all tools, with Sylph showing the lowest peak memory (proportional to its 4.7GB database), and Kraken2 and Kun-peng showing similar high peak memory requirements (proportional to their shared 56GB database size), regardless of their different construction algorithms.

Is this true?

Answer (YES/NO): NO